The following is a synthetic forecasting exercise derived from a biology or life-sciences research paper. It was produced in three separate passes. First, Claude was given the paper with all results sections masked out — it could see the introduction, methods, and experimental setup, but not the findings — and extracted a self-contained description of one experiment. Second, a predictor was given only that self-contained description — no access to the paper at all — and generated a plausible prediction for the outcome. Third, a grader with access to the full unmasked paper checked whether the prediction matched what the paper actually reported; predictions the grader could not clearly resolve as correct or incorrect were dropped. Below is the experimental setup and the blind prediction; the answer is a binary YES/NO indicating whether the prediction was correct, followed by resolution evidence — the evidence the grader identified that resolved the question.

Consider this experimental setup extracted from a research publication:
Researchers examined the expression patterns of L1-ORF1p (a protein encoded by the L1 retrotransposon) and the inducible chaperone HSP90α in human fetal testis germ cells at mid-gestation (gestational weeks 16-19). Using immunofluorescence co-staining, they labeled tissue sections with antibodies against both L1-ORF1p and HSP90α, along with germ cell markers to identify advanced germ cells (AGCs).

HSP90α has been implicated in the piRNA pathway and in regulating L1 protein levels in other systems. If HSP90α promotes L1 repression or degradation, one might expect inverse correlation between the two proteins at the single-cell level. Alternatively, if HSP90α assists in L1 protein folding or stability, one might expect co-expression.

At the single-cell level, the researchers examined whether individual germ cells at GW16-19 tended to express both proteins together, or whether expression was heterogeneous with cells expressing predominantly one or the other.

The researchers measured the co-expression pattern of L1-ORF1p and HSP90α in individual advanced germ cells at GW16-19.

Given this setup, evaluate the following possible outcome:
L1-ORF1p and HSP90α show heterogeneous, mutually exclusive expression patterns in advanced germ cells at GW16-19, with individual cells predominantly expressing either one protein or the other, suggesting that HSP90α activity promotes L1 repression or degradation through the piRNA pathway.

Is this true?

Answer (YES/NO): NO